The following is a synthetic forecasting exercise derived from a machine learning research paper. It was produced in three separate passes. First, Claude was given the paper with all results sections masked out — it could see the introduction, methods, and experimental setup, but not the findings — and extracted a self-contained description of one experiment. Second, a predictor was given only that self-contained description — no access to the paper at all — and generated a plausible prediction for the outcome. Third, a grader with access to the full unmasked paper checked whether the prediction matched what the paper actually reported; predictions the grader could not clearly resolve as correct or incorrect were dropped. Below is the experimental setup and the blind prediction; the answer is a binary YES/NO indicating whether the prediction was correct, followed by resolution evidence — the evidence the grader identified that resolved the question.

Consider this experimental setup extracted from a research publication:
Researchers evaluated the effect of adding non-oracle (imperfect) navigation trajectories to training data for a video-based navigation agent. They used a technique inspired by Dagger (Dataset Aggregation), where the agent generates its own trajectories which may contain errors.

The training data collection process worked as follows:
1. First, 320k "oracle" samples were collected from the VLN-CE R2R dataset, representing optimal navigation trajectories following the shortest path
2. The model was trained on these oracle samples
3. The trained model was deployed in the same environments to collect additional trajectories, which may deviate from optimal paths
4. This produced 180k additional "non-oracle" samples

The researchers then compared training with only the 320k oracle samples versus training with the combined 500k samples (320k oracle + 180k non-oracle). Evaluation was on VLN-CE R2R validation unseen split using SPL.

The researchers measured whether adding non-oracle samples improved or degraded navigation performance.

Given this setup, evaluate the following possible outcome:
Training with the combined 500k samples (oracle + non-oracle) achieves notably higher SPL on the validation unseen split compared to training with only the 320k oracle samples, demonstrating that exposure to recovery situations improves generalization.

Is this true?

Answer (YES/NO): NO